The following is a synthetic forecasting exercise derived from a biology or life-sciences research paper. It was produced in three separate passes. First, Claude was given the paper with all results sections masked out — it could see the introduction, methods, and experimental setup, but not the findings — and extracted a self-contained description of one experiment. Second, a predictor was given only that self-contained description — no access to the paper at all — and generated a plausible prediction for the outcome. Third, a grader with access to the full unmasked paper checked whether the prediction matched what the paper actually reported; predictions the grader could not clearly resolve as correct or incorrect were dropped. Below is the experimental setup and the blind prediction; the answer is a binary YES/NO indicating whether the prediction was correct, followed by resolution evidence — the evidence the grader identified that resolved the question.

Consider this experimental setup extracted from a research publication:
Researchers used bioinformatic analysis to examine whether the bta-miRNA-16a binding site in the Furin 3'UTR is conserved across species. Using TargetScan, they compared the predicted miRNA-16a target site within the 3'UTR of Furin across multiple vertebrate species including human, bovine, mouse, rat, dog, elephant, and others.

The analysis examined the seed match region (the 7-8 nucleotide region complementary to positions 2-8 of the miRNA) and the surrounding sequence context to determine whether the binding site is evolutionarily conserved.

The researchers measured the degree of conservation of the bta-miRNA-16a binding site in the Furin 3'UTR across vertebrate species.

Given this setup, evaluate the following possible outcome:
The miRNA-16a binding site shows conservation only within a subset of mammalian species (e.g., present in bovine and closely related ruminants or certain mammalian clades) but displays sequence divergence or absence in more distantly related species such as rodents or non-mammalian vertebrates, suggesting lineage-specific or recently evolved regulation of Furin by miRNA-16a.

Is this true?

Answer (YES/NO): NO